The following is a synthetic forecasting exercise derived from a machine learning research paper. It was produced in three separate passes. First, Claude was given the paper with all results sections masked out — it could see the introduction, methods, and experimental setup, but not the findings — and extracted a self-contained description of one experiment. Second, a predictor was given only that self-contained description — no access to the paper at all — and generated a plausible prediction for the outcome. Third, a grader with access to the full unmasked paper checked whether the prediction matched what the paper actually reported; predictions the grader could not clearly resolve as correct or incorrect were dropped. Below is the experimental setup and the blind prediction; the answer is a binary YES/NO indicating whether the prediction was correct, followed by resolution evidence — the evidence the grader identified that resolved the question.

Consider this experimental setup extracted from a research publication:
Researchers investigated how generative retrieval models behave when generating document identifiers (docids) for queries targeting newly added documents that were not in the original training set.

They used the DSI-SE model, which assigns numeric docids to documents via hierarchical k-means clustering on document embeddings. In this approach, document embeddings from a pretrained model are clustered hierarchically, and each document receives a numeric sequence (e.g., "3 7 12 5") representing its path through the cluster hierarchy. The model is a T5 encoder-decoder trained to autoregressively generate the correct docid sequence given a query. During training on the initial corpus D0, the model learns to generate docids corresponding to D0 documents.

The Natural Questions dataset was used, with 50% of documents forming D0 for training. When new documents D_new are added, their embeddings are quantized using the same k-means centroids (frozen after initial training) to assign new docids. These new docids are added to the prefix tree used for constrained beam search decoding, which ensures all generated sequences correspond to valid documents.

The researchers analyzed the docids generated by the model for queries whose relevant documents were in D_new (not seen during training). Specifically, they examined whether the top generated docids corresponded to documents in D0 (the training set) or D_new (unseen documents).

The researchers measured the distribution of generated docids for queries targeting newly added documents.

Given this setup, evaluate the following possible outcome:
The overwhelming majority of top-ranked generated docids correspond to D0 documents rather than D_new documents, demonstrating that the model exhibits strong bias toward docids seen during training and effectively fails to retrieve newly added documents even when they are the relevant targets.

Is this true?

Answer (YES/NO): YES